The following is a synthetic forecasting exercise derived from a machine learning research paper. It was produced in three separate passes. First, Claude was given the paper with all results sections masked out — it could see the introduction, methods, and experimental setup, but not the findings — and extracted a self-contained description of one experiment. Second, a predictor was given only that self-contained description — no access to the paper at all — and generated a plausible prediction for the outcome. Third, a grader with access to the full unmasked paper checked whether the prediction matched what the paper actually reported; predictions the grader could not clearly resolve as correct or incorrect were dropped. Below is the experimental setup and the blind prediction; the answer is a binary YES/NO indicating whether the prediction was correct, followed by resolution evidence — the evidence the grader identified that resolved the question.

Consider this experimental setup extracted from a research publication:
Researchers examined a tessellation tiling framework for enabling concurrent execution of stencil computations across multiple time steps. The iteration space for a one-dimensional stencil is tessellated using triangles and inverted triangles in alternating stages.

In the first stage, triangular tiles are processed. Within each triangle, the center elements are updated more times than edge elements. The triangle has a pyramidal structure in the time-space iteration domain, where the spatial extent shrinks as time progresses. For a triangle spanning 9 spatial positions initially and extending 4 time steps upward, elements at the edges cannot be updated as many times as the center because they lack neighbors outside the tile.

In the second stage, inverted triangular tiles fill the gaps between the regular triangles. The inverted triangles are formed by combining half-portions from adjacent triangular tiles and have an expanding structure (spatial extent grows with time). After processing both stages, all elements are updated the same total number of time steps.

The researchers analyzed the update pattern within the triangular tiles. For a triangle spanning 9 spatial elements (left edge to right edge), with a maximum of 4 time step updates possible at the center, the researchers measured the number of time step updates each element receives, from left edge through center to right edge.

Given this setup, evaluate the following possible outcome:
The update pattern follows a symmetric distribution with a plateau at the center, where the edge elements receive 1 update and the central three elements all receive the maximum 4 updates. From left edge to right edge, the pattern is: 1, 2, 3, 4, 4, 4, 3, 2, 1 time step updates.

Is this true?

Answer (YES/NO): NO